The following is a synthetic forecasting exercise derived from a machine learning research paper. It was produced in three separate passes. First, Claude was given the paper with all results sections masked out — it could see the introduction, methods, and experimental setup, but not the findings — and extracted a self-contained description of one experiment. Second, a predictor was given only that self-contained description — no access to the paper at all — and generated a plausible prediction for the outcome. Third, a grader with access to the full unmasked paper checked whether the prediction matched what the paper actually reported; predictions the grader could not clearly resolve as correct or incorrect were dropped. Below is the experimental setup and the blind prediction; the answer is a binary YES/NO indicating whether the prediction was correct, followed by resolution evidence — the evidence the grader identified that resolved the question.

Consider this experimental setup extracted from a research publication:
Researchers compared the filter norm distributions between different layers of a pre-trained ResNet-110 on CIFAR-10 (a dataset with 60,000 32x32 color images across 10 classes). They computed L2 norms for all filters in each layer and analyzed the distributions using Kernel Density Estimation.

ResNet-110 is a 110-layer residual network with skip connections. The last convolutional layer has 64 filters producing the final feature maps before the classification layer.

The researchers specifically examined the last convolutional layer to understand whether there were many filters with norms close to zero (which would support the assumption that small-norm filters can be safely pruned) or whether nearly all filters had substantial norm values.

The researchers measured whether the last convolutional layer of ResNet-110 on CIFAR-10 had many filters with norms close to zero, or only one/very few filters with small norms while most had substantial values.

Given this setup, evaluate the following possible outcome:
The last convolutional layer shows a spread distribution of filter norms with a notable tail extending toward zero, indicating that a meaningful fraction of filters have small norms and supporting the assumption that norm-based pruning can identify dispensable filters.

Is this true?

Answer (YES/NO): NO